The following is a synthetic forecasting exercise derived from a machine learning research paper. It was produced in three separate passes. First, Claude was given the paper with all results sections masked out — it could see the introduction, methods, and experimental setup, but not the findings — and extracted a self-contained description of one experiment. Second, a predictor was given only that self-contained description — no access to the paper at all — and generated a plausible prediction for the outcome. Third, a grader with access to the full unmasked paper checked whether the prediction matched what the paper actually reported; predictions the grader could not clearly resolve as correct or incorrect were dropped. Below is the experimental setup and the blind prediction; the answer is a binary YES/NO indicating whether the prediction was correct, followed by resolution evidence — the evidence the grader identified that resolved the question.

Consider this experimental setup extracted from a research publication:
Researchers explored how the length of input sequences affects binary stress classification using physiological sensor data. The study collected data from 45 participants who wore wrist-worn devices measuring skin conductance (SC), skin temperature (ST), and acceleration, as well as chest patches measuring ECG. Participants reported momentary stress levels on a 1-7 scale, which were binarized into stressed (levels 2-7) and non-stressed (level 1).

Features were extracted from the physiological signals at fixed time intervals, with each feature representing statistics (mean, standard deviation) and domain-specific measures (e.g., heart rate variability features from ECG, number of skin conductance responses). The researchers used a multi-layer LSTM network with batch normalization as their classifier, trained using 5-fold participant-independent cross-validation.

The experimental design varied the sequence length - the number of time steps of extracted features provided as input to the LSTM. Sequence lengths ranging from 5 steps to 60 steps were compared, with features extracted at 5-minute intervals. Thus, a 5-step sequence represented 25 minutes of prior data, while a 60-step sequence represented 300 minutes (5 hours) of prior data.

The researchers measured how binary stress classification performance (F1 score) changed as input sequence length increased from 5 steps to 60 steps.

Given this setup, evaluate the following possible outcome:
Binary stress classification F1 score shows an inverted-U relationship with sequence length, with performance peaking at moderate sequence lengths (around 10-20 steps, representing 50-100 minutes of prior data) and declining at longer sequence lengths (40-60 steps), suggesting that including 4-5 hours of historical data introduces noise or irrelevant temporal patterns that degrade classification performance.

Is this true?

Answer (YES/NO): NO